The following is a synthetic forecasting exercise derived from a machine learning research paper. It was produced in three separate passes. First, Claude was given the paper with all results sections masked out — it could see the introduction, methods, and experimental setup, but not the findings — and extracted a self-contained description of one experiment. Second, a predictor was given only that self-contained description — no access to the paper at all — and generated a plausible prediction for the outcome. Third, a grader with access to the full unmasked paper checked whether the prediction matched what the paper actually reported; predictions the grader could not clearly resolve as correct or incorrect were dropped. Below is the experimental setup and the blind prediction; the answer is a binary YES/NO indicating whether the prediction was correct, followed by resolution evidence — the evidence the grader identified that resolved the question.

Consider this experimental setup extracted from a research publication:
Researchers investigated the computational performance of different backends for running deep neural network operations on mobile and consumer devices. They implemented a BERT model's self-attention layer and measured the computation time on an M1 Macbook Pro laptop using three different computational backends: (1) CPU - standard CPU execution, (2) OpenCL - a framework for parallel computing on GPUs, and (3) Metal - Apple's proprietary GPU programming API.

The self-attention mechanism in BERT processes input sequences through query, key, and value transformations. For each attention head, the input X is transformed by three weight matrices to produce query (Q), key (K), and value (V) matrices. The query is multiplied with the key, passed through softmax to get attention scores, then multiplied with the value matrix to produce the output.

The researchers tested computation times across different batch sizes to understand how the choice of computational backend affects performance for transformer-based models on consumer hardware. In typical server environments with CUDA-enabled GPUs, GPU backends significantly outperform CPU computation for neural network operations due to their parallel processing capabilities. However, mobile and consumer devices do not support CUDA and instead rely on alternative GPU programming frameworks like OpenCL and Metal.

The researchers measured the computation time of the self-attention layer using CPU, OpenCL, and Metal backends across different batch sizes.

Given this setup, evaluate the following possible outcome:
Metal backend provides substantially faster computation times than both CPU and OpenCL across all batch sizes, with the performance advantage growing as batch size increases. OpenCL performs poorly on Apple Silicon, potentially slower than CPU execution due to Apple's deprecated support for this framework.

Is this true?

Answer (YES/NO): NO